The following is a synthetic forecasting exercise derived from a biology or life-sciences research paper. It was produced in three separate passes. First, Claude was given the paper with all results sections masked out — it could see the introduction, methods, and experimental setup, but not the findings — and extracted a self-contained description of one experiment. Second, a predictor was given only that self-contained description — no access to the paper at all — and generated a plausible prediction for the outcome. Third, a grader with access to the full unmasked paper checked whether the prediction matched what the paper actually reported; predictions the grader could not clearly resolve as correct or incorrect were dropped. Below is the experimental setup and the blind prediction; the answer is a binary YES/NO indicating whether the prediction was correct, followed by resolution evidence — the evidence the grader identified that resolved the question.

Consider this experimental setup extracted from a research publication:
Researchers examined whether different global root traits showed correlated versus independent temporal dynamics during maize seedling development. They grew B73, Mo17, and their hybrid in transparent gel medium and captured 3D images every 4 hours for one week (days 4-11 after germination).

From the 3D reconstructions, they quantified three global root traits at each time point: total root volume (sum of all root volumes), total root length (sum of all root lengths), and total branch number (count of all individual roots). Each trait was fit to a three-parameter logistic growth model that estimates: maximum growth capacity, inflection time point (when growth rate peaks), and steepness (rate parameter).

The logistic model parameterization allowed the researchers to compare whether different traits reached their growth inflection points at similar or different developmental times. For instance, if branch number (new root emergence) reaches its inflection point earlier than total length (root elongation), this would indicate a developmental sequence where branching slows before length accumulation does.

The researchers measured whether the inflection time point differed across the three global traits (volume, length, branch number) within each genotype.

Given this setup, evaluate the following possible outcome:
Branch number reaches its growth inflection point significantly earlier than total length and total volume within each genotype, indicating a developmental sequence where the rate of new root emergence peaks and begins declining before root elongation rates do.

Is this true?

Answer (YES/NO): NO